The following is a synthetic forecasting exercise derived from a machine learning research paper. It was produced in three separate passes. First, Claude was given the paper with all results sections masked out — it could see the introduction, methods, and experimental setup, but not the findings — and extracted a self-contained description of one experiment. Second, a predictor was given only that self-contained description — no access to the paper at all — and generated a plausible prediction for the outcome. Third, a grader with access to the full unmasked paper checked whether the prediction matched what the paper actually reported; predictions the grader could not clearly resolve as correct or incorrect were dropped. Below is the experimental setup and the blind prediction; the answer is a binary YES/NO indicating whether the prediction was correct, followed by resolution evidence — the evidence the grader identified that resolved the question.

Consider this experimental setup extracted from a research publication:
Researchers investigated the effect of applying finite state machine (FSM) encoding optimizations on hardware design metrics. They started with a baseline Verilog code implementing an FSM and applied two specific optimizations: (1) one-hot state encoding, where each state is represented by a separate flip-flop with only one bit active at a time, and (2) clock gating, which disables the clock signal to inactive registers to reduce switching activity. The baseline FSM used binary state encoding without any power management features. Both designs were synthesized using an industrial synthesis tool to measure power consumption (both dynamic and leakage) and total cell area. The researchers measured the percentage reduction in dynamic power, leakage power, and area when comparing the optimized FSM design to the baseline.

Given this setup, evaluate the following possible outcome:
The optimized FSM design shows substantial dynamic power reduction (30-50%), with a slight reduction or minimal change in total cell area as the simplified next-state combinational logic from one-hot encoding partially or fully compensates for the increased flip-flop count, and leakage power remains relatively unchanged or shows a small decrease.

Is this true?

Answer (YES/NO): NO